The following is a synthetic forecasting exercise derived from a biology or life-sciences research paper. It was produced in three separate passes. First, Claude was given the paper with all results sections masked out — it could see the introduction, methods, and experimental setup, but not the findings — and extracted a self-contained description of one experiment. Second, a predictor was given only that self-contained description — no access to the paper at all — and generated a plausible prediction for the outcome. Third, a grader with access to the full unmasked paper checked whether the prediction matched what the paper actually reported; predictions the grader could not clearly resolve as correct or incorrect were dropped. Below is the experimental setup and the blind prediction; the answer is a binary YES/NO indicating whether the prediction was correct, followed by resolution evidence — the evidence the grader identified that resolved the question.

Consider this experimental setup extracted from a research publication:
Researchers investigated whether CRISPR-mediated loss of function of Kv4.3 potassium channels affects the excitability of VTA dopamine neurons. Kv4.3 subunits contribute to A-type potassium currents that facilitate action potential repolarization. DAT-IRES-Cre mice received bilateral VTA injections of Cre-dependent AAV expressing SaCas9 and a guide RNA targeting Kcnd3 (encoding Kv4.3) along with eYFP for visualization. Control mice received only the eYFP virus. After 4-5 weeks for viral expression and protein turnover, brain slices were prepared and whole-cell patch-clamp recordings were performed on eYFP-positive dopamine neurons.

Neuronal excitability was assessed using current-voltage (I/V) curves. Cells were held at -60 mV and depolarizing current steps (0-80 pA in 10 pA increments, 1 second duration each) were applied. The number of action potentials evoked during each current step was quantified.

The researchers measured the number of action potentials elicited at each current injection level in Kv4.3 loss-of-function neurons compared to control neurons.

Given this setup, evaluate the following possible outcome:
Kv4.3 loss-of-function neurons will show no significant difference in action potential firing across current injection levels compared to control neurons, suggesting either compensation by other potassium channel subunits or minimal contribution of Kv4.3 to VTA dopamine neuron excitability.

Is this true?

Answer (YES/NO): NO